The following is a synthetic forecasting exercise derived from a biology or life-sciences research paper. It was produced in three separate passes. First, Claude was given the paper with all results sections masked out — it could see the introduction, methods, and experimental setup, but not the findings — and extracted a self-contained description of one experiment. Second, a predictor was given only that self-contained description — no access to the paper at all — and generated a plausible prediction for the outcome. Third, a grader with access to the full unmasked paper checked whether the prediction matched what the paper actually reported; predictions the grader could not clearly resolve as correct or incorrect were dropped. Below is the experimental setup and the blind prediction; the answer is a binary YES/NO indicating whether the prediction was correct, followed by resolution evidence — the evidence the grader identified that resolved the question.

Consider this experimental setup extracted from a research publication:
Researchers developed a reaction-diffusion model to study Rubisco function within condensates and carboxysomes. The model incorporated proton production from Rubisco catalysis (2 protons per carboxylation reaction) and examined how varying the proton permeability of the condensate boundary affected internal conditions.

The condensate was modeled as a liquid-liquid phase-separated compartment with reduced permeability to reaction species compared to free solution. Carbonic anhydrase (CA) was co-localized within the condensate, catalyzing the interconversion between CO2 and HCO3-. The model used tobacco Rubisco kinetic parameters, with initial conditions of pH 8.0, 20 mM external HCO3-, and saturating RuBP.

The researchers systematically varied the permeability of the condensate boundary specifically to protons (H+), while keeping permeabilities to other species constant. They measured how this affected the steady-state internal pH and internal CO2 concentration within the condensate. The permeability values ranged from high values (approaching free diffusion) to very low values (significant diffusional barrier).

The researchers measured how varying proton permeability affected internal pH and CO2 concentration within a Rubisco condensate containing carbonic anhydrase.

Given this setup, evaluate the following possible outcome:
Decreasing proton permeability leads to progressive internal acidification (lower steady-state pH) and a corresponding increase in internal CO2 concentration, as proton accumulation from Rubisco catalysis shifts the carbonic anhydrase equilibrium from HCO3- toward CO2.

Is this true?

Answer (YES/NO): NO